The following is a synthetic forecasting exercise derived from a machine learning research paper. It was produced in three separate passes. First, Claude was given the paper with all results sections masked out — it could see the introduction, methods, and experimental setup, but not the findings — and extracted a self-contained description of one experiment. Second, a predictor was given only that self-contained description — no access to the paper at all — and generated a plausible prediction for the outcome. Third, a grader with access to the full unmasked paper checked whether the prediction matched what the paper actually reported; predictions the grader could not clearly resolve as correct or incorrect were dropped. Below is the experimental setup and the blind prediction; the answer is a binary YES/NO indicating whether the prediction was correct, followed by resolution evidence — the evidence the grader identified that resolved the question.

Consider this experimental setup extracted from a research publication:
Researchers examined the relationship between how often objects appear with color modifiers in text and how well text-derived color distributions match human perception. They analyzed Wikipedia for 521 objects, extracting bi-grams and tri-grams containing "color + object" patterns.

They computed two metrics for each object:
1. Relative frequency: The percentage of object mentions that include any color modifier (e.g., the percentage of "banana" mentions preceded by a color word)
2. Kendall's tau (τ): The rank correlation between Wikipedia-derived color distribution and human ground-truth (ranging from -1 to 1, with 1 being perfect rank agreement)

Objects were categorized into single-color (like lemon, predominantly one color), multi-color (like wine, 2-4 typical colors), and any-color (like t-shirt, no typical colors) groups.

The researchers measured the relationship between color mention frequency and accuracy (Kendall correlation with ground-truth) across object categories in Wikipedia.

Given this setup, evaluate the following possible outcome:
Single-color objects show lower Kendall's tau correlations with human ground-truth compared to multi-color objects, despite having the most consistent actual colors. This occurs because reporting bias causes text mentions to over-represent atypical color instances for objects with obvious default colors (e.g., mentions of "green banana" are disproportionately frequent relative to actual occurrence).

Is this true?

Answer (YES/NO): YES